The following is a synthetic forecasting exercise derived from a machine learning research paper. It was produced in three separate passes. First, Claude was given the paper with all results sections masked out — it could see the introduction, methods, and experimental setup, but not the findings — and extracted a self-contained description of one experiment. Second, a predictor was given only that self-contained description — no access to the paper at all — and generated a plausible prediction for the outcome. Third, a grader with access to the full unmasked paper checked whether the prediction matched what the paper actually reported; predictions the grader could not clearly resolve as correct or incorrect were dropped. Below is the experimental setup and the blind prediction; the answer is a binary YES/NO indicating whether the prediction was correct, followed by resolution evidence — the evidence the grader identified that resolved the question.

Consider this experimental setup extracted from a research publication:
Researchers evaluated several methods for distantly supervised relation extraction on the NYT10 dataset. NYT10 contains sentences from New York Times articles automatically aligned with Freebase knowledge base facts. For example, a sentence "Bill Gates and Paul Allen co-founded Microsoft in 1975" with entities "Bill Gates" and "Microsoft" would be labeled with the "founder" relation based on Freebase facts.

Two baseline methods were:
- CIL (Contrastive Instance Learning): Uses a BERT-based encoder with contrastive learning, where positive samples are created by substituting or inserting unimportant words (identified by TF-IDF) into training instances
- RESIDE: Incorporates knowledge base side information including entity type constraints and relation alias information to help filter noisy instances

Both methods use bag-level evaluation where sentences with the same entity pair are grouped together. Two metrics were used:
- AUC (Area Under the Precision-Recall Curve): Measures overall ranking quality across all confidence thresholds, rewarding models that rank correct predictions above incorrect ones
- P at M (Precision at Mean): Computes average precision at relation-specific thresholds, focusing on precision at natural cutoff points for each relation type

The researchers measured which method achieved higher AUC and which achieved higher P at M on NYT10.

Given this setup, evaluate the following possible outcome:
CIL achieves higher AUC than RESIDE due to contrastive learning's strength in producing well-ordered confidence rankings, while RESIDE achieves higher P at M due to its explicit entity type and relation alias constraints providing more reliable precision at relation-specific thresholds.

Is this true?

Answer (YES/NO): YES